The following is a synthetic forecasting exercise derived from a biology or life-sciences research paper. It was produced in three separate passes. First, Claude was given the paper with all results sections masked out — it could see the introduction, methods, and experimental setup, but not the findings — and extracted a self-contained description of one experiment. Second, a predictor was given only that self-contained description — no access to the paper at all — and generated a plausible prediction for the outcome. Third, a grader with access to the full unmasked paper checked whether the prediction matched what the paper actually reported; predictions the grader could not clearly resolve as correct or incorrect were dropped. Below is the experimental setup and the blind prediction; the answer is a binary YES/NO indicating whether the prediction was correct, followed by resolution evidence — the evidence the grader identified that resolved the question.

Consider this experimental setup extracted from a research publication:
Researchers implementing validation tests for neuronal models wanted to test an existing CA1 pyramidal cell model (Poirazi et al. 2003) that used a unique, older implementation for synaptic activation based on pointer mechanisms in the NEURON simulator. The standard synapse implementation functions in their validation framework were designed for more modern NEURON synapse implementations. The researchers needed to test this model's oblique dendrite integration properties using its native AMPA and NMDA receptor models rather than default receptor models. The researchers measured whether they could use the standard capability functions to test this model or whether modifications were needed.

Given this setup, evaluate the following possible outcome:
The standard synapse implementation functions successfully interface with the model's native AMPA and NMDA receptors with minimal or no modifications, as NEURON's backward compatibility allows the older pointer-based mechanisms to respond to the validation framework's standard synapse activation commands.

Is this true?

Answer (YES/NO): NO